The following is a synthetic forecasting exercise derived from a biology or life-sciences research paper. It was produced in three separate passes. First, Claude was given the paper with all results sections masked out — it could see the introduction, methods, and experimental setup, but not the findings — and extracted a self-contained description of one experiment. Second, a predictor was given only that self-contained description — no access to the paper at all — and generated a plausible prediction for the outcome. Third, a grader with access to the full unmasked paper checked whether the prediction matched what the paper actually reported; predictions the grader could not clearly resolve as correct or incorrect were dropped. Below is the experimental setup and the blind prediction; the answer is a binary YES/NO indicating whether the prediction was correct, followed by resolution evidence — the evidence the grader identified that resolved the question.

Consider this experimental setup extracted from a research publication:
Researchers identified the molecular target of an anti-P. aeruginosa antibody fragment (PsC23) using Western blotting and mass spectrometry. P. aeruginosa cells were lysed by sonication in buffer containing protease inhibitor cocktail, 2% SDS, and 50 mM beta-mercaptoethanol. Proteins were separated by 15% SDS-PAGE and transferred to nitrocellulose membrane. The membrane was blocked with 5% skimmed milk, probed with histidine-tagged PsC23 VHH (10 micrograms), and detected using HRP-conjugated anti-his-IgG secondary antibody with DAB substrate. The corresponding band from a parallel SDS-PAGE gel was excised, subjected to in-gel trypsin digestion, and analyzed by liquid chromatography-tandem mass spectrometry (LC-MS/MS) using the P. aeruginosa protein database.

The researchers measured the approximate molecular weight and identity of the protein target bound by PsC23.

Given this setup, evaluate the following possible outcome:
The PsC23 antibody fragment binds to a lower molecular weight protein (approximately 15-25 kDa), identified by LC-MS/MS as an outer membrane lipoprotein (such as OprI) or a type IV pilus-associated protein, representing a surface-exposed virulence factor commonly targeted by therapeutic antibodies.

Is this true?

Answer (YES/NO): NO